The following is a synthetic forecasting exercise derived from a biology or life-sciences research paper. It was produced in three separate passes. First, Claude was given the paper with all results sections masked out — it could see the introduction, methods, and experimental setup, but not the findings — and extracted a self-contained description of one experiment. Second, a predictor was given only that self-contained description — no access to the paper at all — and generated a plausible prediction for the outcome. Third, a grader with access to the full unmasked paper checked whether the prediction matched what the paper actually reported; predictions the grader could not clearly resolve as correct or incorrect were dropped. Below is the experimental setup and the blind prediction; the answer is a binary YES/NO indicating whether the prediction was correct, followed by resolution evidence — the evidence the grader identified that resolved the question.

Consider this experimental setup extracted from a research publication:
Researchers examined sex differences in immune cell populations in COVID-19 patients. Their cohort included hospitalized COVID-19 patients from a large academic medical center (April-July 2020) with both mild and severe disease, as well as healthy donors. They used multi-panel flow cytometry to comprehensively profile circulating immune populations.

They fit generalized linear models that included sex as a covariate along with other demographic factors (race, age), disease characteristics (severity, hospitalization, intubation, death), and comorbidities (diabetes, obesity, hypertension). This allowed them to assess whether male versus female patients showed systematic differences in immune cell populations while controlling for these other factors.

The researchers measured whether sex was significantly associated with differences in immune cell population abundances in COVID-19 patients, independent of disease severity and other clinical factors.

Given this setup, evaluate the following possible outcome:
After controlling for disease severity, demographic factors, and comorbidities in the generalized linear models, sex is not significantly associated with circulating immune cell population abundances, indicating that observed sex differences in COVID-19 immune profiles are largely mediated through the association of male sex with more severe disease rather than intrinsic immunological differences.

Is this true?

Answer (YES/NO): NO